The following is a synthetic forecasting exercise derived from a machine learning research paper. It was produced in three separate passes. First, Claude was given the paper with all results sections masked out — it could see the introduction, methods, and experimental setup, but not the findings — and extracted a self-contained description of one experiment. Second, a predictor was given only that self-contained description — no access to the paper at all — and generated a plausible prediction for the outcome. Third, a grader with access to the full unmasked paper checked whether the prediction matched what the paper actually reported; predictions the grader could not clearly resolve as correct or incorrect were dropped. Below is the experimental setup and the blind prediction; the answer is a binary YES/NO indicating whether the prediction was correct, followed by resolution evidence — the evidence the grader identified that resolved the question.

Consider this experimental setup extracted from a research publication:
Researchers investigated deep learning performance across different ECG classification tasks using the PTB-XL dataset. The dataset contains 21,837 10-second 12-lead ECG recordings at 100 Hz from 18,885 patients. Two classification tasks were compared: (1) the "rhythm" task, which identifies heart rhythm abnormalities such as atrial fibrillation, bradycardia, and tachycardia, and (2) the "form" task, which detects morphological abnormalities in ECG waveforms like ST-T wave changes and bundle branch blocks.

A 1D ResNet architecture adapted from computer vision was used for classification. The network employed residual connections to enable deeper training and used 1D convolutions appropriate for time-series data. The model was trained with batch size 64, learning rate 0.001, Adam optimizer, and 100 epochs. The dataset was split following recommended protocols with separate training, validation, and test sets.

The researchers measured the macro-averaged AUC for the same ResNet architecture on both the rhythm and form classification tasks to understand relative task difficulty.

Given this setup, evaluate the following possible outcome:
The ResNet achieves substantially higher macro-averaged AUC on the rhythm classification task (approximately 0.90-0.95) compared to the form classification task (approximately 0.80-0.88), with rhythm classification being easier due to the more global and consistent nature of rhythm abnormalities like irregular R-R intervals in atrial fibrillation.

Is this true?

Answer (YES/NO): YES